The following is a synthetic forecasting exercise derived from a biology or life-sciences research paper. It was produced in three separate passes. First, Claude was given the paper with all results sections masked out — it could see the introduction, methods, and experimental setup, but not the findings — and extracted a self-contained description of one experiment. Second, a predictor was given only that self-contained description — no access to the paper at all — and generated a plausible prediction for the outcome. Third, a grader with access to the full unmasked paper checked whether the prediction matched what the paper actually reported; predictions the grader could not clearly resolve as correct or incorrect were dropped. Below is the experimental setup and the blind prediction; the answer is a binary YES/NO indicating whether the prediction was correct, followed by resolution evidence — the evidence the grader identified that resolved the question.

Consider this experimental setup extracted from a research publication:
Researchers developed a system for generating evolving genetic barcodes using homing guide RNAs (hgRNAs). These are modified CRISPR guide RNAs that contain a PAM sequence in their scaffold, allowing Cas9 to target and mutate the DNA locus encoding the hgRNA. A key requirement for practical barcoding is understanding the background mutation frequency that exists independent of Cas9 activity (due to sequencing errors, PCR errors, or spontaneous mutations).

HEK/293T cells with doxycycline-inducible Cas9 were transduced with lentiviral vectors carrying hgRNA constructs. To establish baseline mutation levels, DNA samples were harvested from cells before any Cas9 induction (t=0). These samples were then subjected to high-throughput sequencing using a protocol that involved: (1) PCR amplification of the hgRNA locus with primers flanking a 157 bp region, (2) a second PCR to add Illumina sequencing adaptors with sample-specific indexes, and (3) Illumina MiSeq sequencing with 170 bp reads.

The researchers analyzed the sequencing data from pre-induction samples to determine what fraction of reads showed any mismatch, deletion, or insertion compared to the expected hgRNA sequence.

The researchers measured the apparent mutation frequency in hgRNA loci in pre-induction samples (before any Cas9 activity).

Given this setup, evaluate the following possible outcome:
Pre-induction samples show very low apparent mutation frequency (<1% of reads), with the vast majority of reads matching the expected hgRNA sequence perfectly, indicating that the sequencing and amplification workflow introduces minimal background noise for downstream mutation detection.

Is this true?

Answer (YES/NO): NO